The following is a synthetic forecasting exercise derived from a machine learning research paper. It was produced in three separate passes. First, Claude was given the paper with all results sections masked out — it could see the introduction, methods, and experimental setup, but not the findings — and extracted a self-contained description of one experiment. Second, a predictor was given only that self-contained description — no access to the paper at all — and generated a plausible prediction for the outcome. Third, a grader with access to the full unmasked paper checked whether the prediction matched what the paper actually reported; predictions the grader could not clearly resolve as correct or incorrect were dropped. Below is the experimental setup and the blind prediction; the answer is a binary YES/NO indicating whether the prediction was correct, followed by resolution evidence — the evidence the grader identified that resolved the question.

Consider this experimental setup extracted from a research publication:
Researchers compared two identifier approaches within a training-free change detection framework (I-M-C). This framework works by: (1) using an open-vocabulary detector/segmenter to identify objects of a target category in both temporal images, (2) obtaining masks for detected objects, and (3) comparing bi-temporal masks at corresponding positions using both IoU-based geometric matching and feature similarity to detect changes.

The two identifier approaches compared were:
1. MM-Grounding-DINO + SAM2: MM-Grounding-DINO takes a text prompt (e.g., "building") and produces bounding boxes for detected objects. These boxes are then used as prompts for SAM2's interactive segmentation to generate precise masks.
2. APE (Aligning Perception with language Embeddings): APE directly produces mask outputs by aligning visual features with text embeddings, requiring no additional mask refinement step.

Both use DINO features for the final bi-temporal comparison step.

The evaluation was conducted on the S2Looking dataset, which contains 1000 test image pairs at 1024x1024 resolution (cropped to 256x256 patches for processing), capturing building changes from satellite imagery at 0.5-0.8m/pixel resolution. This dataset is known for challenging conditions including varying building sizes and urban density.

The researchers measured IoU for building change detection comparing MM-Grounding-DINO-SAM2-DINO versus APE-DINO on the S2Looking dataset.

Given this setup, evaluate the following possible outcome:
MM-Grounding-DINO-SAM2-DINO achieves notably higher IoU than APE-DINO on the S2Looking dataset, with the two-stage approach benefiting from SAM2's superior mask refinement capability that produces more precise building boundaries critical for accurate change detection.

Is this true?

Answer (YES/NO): NO